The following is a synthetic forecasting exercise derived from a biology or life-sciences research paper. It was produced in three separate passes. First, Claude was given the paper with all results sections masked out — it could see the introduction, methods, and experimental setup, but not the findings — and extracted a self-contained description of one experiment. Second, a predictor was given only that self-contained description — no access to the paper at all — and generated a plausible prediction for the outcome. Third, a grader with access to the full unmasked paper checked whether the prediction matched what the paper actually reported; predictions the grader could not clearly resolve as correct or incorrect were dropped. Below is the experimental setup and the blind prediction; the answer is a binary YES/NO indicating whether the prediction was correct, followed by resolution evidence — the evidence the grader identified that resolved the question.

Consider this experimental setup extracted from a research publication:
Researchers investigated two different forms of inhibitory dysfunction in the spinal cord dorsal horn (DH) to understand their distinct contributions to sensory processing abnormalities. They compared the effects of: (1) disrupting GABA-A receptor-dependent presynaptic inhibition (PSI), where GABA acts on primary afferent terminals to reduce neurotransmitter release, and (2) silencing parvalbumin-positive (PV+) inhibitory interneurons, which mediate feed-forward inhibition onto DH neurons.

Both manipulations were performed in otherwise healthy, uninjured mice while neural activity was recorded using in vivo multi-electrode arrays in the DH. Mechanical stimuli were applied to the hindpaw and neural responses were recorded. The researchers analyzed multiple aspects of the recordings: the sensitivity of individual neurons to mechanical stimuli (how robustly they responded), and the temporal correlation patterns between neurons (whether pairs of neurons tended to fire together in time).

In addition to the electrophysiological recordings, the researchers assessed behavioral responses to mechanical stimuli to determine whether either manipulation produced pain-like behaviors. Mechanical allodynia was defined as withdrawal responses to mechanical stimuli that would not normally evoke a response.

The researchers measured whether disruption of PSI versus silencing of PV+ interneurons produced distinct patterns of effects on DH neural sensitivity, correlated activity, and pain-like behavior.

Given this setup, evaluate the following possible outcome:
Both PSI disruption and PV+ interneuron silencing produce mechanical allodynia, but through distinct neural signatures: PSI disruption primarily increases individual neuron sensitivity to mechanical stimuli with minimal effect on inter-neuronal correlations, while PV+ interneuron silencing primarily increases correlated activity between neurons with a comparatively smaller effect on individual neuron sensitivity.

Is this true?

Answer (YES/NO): NO